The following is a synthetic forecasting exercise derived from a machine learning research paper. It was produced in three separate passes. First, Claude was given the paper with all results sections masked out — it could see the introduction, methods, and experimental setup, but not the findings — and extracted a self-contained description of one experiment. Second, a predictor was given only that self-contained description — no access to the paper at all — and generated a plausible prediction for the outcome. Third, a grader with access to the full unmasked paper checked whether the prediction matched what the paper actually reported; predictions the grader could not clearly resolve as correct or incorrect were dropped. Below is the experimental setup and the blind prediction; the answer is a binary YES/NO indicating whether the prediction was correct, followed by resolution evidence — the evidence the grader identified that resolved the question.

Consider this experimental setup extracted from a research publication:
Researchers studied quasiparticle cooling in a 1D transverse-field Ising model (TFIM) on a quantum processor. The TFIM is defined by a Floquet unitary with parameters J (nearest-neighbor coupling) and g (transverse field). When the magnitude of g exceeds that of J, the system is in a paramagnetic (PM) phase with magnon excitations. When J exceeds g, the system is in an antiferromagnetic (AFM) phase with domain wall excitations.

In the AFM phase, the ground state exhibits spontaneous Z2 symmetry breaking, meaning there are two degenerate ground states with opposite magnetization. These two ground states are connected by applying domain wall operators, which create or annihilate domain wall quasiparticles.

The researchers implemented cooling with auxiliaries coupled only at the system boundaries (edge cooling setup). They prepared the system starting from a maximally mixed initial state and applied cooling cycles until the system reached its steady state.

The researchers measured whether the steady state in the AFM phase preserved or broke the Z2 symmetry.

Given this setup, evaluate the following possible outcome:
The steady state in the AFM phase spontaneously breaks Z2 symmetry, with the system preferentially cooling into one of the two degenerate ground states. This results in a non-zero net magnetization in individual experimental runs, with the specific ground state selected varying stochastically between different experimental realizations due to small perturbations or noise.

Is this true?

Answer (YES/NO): NO